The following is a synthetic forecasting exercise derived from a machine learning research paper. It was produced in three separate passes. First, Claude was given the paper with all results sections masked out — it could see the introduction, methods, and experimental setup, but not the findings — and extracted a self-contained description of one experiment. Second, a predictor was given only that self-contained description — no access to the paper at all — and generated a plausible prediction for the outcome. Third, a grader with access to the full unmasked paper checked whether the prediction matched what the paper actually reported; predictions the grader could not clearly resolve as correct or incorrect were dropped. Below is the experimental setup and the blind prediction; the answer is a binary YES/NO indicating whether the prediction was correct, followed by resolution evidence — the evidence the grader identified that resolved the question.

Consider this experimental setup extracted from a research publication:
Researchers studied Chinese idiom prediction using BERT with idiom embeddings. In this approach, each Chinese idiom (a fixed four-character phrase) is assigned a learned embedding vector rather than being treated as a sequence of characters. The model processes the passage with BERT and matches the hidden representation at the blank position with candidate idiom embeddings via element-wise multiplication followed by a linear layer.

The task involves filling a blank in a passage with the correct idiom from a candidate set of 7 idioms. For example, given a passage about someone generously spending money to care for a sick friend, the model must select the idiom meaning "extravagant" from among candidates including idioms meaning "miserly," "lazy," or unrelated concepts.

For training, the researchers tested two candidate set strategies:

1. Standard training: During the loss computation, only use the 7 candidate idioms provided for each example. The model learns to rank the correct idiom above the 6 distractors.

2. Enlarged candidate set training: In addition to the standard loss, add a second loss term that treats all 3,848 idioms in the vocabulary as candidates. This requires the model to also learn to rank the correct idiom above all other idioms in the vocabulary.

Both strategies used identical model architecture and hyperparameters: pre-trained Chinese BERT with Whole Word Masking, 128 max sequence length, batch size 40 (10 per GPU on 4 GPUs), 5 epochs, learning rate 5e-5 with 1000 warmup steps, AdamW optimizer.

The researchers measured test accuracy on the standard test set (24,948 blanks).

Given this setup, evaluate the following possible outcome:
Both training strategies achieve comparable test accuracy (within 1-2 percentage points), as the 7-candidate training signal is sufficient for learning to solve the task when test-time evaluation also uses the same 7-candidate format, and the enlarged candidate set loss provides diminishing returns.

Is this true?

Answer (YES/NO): NO